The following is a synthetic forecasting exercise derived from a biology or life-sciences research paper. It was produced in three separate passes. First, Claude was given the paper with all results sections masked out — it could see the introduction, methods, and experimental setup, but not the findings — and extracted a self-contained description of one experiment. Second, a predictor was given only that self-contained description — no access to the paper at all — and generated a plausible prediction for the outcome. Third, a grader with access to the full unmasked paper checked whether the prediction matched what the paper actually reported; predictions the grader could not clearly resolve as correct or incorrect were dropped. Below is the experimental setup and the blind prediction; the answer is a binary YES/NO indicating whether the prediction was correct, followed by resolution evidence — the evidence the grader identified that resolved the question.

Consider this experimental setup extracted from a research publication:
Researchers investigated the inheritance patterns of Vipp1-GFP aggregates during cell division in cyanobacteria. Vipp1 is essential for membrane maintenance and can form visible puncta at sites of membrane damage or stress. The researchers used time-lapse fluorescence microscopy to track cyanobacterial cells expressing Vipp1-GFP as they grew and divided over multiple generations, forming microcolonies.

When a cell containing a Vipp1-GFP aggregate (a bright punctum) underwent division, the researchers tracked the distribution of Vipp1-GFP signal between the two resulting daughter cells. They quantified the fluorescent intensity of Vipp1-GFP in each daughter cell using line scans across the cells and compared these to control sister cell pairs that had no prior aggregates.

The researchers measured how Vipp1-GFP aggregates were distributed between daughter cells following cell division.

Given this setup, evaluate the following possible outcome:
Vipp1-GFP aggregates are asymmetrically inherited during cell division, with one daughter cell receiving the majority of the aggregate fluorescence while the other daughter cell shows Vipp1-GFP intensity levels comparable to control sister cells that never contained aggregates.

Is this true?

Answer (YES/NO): NO